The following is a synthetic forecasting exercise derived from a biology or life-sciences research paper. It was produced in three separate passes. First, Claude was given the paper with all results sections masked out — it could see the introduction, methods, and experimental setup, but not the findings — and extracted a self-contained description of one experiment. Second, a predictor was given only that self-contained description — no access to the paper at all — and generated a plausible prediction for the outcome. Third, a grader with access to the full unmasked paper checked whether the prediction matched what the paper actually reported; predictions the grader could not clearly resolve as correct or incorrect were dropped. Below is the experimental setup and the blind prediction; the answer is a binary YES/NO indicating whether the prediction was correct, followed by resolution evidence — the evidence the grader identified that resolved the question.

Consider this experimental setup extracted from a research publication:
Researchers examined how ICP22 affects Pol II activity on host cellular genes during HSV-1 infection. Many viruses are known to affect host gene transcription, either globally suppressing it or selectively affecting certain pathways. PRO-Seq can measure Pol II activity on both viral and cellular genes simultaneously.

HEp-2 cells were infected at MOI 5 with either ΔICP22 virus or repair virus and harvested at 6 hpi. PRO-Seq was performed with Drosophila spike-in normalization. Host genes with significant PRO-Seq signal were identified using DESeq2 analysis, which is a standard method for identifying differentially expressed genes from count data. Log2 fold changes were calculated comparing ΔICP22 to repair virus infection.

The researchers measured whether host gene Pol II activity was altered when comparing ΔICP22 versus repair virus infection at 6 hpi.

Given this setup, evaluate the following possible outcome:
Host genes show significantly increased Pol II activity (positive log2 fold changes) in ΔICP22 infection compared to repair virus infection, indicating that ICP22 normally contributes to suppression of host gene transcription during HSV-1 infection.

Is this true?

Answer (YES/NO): NO